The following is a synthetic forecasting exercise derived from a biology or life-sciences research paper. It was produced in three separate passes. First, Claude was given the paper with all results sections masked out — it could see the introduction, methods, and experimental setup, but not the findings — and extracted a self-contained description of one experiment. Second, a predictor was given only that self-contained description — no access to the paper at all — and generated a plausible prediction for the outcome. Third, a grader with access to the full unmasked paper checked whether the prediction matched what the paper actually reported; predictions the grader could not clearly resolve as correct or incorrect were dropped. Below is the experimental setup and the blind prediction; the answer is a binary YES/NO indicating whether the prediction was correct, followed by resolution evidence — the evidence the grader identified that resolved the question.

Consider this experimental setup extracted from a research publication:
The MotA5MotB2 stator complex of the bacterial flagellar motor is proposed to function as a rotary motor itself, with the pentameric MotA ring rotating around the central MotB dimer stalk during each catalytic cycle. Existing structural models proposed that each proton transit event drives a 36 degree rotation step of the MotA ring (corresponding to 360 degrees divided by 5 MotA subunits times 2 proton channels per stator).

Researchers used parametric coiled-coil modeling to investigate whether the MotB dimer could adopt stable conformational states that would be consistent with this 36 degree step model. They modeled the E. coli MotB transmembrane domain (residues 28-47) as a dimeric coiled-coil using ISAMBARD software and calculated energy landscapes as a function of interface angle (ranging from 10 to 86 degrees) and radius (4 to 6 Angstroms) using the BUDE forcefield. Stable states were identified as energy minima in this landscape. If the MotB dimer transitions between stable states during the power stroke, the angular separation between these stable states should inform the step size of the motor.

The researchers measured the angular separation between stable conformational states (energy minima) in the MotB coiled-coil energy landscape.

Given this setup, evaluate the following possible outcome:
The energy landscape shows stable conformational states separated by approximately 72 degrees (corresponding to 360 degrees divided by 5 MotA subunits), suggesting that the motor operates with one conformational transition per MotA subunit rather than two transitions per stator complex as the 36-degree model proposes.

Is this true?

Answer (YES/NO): NO